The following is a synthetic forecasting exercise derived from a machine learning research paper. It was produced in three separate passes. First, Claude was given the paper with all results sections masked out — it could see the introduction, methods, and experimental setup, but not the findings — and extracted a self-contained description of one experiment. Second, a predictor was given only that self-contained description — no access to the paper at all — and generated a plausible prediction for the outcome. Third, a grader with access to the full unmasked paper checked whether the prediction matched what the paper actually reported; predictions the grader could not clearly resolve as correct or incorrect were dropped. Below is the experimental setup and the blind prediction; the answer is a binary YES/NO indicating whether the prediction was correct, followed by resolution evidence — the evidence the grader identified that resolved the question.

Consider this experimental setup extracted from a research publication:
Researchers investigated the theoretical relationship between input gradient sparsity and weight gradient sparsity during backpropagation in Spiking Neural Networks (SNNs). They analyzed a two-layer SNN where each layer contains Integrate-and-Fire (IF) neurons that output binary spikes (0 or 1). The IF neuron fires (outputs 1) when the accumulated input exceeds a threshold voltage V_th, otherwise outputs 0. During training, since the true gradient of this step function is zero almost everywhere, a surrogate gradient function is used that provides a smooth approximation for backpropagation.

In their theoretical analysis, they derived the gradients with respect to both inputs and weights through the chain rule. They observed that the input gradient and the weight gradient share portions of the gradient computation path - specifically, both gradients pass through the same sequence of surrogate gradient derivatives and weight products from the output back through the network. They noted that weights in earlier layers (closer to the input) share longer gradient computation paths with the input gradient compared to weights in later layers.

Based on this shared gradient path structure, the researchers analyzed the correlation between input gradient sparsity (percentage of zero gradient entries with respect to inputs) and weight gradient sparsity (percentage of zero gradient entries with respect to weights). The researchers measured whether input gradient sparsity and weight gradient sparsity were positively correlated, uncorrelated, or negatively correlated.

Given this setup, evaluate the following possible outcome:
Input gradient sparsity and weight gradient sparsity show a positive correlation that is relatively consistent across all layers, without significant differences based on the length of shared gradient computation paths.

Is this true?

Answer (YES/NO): NO